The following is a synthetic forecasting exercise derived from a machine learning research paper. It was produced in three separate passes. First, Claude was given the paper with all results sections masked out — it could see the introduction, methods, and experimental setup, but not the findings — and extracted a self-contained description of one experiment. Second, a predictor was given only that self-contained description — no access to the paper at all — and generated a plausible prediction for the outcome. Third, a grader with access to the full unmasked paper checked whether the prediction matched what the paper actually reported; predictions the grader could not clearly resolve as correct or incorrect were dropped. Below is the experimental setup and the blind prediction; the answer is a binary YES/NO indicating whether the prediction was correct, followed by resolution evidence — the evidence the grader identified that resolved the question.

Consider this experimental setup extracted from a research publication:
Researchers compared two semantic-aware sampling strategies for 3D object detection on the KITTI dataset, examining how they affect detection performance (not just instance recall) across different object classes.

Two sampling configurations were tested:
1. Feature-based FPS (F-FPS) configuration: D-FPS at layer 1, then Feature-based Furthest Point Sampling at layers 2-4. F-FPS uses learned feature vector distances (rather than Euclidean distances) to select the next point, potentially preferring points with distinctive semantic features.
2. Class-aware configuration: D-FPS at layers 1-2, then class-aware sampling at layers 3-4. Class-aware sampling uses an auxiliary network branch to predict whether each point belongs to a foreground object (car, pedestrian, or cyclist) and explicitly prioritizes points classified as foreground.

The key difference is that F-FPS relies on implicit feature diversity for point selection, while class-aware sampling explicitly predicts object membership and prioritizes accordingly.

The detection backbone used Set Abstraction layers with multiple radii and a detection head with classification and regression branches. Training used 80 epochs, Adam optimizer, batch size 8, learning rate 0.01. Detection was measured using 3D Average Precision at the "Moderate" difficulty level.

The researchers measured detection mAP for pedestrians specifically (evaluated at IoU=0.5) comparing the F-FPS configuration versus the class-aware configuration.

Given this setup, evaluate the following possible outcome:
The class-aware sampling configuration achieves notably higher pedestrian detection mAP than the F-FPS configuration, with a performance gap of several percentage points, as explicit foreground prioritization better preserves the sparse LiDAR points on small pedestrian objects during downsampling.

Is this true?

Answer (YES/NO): YES